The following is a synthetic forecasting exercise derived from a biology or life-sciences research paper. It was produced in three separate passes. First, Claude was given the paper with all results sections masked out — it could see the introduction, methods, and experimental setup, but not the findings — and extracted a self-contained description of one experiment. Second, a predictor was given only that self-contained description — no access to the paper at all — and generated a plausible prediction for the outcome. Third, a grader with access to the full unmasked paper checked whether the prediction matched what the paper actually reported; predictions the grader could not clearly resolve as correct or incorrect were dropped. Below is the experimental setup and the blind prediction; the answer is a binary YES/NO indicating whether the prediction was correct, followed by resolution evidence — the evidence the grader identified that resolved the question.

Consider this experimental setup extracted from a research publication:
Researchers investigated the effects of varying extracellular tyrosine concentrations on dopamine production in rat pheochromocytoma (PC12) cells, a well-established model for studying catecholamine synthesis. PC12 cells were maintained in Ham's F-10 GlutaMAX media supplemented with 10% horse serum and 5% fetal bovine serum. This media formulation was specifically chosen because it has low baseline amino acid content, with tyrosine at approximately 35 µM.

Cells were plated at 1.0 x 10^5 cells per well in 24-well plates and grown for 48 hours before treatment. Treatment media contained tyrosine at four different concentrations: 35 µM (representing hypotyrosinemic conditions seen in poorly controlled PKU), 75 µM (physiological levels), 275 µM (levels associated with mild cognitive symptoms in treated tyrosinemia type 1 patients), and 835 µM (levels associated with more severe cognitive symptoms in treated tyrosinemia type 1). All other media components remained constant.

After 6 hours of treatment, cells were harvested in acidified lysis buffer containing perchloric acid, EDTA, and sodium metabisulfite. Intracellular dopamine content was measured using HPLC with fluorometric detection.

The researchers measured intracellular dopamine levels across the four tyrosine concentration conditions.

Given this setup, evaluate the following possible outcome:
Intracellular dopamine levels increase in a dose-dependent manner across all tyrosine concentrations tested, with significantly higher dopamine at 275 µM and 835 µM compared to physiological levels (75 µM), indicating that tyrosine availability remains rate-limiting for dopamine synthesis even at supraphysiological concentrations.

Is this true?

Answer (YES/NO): NO